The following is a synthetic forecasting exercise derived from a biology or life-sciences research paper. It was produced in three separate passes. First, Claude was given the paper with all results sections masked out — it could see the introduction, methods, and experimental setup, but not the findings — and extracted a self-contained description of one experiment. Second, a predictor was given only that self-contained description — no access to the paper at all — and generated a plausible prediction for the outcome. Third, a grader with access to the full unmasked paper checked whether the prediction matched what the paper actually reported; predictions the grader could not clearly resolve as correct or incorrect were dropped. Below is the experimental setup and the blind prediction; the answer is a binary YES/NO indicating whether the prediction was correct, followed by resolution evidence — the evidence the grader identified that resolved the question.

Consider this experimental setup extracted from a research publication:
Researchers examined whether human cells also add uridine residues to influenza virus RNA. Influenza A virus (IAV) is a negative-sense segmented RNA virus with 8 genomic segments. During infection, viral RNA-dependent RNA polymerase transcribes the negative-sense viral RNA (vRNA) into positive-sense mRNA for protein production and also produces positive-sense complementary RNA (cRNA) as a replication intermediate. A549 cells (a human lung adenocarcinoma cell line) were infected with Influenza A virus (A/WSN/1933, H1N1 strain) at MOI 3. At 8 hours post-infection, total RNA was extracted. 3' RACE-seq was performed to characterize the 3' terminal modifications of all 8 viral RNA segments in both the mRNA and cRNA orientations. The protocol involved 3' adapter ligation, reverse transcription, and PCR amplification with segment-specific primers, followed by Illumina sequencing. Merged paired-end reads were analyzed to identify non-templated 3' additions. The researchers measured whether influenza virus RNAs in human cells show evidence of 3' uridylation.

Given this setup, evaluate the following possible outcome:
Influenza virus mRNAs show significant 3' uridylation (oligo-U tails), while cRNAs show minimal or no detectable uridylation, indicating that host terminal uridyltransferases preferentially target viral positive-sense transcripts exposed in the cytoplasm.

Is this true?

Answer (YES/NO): YES